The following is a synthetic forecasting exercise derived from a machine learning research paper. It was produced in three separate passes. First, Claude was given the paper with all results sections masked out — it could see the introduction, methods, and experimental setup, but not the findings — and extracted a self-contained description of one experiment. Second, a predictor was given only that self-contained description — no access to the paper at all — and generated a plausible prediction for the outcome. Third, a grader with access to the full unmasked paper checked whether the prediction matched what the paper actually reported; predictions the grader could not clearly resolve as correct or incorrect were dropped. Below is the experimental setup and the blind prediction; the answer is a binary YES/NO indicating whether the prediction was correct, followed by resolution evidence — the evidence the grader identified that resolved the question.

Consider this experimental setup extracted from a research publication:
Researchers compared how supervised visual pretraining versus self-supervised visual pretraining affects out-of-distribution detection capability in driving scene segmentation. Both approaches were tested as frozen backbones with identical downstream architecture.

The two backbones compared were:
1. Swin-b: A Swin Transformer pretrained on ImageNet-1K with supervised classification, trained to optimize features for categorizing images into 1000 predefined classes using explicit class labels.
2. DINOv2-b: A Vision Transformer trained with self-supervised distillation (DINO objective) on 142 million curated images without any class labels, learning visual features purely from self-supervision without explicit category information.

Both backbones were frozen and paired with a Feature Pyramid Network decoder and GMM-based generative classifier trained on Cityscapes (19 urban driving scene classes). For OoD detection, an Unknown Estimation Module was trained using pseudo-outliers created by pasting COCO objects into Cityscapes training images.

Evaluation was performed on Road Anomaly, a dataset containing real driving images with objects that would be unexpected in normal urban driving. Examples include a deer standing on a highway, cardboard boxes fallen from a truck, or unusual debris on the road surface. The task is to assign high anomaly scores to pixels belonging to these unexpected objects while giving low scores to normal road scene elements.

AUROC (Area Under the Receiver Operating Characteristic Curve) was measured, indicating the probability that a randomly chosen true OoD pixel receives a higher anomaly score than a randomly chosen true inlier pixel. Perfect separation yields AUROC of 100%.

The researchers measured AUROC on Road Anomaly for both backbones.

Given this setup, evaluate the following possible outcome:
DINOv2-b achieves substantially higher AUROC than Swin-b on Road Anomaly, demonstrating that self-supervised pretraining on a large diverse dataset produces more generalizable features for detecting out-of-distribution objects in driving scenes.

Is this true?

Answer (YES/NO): YES